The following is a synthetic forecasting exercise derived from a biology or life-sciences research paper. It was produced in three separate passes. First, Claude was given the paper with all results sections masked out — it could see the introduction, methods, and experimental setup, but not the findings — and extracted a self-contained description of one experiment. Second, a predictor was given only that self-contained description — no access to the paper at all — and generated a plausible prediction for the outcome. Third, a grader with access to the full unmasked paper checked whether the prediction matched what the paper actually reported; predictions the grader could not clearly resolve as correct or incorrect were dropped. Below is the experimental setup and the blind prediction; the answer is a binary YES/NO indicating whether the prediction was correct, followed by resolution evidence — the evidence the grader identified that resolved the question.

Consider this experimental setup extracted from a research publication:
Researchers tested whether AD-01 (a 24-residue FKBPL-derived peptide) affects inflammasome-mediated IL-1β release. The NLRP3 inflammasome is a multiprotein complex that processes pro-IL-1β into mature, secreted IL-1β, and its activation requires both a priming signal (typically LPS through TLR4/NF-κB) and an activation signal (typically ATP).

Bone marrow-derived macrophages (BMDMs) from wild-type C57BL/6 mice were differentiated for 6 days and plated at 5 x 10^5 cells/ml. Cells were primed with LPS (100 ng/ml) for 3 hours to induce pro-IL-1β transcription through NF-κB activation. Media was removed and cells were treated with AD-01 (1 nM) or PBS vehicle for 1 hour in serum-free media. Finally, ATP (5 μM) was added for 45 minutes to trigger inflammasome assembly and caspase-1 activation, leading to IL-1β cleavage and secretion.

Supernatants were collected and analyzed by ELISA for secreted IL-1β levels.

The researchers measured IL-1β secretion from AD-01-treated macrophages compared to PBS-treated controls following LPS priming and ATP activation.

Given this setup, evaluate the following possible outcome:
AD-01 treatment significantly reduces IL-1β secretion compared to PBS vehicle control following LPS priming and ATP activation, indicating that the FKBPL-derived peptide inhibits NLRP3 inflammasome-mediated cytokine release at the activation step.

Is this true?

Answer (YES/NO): NO